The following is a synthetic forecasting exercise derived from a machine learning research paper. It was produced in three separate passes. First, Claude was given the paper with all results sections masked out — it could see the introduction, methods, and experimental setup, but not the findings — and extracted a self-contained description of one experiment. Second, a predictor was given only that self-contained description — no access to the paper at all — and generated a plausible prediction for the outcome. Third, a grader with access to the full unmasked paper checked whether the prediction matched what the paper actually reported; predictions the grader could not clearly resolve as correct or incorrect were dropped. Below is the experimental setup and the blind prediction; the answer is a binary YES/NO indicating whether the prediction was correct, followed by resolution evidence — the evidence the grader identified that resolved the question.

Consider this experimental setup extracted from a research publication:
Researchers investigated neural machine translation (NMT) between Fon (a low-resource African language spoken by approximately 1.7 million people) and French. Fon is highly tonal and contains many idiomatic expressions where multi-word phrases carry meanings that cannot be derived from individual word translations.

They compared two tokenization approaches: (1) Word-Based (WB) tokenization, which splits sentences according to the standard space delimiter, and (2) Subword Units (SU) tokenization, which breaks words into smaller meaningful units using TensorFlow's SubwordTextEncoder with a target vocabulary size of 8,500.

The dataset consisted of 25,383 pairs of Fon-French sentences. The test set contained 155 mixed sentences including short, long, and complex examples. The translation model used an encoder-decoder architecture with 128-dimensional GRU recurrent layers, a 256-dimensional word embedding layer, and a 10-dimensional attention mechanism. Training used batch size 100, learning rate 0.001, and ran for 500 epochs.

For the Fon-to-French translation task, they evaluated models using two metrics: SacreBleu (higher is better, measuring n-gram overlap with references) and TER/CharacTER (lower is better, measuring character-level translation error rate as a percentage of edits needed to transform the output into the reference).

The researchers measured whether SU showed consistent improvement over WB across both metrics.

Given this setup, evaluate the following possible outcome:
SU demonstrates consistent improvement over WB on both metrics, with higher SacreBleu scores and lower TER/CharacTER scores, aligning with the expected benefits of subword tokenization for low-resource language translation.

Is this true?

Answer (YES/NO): NO